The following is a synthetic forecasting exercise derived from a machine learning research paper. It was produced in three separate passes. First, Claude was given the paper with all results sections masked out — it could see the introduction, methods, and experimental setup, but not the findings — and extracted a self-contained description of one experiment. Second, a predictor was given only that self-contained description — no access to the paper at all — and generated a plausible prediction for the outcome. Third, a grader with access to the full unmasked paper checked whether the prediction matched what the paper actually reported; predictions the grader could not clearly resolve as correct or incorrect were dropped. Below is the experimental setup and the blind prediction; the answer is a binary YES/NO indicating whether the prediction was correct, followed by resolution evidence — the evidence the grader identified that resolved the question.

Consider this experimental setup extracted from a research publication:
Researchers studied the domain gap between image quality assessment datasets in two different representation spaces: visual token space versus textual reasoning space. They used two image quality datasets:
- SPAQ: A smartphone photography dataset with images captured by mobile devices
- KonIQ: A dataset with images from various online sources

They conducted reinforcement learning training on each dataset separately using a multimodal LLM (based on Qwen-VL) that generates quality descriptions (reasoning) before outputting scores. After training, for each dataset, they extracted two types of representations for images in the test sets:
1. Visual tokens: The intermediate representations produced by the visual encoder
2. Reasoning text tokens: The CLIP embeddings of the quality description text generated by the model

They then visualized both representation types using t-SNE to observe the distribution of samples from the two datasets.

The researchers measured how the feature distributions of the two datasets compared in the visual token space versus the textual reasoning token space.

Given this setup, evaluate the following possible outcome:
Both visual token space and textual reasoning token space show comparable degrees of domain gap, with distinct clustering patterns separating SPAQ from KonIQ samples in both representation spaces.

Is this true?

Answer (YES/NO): NO